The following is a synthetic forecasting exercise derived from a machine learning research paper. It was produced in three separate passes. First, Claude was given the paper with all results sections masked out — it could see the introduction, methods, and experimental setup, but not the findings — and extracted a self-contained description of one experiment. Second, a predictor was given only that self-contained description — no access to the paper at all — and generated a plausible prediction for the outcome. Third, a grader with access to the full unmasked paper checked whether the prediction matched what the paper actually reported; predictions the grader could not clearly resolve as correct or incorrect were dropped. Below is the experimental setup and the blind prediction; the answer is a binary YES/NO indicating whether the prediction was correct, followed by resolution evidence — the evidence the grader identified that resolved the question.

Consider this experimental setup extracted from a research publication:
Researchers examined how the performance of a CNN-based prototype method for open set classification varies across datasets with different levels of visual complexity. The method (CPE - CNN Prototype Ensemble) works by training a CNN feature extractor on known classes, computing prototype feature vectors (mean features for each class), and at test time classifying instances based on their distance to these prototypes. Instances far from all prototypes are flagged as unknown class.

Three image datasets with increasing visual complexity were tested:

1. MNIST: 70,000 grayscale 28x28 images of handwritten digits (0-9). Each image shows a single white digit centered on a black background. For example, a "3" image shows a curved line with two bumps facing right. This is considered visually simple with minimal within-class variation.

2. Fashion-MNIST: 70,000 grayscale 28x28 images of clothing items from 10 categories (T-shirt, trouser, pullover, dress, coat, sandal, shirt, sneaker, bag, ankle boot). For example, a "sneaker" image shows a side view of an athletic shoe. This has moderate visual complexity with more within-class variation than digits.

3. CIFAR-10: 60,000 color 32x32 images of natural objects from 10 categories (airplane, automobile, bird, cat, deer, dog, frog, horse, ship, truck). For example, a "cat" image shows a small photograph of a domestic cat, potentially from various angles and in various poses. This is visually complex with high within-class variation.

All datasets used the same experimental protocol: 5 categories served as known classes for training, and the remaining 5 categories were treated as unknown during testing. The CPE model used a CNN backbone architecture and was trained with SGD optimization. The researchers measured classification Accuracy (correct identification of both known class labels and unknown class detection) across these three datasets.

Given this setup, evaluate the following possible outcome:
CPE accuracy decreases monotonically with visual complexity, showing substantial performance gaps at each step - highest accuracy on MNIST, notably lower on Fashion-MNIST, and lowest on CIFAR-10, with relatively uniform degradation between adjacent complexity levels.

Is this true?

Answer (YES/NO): NO